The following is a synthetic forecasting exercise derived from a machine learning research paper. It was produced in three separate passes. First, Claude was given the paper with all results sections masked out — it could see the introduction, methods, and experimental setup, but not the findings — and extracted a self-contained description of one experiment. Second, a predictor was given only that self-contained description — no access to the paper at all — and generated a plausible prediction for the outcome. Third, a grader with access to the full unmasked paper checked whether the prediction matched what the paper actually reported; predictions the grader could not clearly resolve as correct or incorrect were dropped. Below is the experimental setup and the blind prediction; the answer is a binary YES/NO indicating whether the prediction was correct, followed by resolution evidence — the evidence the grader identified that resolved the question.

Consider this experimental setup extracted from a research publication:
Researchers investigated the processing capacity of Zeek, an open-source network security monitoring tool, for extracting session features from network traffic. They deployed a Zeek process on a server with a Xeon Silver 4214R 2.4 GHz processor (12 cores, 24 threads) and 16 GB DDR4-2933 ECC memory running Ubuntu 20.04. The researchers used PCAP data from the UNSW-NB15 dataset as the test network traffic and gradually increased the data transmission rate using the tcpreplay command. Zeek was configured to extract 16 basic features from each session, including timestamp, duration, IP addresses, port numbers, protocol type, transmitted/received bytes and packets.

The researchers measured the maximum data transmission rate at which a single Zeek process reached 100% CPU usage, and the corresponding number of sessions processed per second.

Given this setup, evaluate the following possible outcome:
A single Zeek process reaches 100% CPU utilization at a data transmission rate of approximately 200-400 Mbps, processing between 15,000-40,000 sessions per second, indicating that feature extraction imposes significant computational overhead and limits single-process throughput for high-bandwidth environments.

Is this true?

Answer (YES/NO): NO